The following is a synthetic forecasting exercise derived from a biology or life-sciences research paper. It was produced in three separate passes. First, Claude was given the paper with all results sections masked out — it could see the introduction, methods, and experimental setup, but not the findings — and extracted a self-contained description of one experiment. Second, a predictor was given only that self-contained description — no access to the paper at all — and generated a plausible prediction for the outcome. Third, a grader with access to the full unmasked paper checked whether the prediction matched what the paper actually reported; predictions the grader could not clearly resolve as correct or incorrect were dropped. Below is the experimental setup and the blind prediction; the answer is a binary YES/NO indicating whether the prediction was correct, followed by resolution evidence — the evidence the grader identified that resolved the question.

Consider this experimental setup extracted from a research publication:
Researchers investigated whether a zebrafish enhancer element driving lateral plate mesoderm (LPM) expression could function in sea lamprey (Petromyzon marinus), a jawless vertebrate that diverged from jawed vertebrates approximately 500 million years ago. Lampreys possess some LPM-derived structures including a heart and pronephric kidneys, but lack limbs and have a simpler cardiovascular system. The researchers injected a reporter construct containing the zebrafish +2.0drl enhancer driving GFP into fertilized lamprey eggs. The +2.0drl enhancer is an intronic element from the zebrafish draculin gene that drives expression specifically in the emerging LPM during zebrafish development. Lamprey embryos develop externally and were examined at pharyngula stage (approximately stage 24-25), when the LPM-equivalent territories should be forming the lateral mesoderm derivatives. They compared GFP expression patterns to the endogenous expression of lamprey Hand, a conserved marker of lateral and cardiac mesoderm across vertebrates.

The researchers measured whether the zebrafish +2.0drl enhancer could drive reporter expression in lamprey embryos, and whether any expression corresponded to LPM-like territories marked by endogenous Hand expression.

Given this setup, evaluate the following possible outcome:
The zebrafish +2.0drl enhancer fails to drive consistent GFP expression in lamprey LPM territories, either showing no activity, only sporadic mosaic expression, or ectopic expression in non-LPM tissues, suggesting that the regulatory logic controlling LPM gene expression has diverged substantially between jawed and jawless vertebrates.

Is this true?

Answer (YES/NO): NO